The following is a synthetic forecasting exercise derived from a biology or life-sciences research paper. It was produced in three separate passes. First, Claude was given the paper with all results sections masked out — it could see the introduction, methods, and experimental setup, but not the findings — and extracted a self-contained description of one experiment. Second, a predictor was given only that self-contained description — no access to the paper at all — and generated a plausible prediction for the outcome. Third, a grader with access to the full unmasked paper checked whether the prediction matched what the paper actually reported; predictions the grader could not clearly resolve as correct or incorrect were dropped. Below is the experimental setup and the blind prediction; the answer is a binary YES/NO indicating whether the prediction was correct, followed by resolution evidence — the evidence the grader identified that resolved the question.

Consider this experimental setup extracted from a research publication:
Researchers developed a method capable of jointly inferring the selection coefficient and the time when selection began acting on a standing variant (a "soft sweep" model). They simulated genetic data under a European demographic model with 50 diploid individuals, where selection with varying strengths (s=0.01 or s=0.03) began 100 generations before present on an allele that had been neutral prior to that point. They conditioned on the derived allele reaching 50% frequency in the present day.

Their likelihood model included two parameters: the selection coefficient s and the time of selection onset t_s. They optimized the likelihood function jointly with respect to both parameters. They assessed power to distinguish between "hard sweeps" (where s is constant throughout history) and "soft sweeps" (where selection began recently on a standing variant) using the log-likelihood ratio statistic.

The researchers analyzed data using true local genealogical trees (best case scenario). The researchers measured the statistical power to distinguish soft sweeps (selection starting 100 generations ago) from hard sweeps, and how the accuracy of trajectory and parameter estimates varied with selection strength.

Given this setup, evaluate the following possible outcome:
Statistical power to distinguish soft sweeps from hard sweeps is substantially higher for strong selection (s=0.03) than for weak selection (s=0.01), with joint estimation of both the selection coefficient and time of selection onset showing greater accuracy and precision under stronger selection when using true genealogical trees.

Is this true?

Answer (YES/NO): YES